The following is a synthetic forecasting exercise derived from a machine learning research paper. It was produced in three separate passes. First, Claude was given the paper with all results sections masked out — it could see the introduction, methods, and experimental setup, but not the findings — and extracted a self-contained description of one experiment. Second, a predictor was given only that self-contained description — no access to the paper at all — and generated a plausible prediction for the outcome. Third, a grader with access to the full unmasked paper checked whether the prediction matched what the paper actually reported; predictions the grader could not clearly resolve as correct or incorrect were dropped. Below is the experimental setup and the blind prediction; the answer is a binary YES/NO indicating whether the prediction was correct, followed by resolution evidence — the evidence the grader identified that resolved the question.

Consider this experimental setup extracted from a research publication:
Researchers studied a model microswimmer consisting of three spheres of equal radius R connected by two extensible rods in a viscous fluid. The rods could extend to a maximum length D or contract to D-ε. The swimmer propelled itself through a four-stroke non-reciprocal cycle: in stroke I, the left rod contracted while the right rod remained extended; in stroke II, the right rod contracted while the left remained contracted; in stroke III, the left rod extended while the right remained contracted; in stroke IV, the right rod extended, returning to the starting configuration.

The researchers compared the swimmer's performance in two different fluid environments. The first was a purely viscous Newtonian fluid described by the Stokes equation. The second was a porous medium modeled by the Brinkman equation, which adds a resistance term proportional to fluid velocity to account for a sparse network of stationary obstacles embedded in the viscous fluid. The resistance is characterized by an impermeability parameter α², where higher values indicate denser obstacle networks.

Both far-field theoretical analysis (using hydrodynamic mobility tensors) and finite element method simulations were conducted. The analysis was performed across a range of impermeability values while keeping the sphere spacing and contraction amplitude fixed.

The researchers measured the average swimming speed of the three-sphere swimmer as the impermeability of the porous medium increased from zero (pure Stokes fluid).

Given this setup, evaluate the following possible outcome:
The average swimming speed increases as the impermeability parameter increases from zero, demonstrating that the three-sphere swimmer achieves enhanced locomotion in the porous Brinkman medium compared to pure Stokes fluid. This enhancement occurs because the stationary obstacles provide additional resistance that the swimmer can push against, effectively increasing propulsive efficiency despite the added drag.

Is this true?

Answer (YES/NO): NO